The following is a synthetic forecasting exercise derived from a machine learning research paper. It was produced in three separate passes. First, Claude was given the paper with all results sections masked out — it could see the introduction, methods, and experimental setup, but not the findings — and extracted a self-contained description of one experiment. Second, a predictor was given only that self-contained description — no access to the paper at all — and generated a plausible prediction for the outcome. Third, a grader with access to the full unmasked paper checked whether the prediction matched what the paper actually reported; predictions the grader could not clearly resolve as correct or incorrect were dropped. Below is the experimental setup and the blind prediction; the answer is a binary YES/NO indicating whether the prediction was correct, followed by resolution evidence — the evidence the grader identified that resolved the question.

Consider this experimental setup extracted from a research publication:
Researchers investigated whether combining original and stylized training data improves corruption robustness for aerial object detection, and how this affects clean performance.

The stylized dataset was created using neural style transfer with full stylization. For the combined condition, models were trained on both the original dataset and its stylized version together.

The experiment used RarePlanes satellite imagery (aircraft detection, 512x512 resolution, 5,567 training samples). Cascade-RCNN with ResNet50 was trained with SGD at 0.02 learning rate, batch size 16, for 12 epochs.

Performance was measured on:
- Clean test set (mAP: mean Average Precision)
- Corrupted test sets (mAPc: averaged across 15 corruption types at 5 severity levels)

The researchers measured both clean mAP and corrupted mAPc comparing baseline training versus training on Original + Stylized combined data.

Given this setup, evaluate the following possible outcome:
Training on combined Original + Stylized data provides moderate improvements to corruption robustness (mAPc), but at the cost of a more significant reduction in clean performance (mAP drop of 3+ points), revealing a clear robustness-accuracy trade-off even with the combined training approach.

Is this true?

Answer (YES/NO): NO